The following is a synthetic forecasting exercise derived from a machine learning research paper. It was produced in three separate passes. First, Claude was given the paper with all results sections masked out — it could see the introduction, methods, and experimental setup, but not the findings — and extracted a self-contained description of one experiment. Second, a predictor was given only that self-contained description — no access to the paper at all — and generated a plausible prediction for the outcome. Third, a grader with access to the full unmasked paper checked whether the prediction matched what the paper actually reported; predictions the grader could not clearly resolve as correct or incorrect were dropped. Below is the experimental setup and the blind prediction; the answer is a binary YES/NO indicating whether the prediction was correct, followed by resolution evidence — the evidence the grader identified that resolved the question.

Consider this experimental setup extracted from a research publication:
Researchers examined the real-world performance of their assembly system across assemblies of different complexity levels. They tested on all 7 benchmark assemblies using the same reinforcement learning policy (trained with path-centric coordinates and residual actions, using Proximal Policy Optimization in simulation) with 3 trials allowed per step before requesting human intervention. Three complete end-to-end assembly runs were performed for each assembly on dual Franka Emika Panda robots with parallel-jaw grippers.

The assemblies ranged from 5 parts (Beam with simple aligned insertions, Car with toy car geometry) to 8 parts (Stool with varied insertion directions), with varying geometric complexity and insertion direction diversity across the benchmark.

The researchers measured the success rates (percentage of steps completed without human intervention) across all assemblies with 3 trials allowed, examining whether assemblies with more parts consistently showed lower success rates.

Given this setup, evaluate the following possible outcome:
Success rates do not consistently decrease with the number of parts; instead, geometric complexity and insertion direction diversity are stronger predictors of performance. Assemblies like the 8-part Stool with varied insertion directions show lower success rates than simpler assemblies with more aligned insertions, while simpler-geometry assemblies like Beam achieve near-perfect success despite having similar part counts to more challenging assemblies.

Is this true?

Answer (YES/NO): NO